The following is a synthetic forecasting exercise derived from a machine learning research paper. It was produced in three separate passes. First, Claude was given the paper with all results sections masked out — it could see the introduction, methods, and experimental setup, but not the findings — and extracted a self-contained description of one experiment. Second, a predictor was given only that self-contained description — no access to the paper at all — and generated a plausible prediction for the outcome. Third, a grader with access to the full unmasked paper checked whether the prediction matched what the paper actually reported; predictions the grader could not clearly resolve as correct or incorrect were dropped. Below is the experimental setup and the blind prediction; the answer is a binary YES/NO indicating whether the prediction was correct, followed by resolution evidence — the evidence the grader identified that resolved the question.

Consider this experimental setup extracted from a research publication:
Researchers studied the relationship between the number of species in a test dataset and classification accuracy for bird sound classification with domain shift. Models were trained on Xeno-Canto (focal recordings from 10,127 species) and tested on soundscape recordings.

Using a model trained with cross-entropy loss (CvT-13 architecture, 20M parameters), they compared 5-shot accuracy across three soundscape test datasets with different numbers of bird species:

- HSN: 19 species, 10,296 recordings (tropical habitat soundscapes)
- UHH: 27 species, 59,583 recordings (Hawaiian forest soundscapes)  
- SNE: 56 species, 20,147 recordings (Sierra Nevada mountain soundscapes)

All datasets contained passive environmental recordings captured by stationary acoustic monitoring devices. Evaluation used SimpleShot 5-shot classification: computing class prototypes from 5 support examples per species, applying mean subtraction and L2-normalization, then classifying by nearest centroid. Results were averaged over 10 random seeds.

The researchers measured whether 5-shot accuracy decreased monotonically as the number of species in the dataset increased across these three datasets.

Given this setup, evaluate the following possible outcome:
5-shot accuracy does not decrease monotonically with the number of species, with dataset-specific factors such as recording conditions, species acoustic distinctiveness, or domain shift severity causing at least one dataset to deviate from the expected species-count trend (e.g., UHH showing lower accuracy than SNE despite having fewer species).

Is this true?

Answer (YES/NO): YES